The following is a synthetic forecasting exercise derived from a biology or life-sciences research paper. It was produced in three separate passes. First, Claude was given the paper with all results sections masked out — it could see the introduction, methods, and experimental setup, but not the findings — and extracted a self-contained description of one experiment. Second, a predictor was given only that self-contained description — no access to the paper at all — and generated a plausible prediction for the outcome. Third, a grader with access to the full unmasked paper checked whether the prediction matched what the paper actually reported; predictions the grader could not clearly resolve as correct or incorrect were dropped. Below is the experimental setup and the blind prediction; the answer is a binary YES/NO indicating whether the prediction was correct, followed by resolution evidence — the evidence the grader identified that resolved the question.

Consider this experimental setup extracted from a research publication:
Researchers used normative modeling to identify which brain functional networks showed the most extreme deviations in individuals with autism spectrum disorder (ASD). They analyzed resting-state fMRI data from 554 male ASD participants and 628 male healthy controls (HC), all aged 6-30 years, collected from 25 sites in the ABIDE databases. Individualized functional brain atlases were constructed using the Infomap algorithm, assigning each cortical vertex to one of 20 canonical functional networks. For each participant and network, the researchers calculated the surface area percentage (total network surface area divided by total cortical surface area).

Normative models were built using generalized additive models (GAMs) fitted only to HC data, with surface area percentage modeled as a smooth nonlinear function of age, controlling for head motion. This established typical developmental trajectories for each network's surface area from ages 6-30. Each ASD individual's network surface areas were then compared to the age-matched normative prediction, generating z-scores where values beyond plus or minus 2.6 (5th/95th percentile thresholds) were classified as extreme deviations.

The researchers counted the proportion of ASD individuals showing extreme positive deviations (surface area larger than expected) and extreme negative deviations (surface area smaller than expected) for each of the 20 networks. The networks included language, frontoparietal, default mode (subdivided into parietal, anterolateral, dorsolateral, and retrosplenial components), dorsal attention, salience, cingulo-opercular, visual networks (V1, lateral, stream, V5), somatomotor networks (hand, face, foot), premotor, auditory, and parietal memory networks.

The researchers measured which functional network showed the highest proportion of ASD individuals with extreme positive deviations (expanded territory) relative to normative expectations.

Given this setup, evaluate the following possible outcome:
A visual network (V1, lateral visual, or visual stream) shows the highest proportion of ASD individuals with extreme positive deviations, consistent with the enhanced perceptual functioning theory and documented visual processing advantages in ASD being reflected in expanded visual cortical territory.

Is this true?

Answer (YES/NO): NO